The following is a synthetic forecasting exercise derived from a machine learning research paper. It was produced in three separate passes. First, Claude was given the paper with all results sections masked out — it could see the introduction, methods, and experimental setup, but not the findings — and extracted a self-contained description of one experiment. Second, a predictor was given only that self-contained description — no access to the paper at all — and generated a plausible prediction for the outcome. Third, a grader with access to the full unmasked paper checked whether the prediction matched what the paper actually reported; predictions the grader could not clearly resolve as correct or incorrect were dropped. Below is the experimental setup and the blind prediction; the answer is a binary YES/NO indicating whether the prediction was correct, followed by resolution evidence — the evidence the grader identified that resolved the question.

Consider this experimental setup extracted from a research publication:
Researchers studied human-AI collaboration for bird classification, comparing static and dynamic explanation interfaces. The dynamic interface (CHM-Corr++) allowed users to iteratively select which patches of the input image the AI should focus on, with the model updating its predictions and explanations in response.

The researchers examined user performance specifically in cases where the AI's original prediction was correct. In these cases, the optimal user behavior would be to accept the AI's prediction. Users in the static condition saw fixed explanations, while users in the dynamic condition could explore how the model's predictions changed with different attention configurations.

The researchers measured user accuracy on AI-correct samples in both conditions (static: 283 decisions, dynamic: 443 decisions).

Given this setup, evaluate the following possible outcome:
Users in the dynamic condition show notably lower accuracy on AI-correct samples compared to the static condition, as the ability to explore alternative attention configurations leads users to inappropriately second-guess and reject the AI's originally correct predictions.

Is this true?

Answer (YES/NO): NO